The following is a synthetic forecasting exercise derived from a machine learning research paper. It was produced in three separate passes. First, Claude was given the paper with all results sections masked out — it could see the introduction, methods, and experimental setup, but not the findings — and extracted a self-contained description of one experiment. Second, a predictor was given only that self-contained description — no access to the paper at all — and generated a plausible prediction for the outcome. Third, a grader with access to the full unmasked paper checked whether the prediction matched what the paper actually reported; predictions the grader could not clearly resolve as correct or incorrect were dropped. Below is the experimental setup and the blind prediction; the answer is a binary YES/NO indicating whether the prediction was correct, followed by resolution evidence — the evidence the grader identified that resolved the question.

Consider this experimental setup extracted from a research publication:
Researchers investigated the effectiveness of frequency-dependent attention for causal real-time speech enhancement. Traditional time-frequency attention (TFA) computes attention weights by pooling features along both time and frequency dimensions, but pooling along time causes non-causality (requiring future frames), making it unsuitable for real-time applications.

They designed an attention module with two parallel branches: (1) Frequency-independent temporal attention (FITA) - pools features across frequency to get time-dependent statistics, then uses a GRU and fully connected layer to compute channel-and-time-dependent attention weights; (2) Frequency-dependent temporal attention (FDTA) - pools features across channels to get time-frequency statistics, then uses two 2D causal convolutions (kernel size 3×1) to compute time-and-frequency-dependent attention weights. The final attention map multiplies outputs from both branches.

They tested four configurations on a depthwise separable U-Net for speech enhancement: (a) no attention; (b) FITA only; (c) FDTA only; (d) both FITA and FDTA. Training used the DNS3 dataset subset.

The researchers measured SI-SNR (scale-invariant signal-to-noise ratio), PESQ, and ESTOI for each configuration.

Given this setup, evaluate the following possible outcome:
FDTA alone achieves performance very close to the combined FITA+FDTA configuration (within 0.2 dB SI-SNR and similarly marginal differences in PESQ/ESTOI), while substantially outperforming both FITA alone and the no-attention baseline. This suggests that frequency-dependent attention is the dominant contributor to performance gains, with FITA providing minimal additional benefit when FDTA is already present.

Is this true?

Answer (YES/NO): NO